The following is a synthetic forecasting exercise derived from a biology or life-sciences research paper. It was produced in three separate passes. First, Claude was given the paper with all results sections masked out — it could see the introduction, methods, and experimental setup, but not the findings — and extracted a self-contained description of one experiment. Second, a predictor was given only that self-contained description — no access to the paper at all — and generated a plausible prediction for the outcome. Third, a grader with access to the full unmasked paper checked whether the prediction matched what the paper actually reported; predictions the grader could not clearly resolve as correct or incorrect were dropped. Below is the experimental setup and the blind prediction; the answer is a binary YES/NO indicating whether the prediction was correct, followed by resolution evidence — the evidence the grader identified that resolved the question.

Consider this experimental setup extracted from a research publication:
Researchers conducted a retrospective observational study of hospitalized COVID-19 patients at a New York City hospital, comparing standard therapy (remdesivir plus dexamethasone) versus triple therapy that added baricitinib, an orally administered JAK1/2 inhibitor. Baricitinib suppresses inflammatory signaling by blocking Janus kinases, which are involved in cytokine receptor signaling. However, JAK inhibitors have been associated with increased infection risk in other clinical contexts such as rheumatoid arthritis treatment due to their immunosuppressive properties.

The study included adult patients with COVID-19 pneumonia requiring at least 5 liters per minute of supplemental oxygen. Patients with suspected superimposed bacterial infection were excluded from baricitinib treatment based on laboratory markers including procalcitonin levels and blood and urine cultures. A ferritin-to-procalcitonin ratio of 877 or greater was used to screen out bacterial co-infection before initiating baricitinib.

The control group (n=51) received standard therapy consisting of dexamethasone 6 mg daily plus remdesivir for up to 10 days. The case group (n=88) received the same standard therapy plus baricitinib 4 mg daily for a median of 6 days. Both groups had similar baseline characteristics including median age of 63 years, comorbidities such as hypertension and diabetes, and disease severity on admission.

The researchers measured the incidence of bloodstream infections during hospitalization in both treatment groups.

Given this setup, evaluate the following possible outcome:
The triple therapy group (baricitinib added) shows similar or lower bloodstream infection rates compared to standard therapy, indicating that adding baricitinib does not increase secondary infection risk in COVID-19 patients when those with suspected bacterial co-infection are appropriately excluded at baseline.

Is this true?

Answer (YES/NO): YES